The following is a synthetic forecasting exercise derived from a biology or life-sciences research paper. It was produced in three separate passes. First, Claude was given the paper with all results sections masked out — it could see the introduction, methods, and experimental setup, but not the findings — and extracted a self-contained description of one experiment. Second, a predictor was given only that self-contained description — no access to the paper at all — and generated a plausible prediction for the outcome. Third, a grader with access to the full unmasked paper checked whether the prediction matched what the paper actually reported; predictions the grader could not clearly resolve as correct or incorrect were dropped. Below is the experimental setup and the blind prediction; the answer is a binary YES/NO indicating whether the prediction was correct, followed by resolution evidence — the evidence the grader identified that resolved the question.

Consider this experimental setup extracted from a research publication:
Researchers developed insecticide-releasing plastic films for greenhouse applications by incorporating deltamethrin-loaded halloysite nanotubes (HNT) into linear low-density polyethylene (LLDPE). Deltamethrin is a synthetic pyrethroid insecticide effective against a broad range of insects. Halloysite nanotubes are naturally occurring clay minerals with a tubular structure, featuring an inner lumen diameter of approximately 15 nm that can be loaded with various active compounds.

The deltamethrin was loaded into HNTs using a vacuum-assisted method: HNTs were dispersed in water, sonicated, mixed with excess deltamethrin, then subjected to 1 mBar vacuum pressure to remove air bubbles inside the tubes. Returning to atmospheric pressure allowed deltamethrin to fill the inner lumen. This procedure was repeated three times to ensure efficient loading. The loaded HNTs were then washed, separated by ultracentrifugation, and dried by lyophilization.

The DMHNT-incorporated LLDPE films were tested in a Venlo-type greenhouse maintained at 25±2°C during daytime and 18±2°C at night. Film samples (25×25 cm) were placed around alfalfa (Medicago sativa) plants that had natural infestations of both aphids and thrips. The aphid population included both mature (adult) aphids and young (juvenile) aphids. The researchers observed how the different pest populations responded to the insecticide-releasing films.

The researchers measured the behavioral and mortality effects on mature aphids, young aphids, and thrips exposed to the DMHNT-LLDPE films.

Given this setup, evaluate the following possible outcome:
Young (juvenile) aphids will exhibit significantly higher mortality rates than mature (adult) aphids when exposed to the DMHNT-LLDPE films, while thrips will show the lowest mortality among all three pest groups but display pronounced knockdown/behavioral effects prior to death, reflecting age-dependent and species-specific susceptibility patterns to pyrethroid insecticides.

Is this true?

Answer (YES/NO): NO